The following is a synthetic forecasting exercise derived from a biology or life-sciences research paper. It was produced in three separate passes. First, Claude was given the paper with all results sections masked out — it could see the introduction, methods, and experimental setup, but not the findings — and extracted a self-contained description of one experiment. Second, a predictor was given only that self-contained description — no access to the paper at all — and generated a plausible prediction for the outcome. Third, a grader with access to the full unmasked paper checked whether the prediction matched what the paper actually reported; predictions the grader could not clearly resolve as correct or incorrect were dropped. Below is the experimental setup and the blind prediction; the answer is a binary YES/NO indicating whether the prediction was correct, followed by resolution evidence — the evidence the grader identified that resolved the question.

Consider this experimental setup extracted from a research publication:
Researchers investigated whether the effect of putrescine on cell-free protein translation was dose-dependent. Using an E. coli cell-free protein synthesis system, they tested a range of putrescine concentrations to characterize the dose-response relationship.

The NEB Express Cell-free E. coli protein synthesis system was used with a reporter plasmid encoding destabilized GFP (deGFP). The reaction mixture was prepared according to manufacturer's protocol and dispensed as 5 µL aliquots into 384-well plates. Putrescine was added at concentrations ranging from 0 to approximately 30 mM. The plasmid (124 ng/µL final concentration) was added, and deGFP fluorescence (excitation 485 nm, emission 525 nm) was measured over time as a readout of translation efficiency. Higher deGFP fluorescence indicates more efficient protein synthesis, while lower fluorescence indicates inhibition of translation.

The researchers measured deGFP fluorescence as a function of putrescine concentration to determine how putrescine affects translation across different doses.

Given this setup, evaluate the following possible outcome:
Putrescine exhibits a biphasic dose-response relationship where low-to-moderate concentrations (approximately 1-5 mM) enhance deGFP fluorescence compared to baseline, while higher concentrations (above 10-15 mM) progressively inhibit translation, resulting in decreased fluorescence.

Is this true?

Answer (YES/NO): NO